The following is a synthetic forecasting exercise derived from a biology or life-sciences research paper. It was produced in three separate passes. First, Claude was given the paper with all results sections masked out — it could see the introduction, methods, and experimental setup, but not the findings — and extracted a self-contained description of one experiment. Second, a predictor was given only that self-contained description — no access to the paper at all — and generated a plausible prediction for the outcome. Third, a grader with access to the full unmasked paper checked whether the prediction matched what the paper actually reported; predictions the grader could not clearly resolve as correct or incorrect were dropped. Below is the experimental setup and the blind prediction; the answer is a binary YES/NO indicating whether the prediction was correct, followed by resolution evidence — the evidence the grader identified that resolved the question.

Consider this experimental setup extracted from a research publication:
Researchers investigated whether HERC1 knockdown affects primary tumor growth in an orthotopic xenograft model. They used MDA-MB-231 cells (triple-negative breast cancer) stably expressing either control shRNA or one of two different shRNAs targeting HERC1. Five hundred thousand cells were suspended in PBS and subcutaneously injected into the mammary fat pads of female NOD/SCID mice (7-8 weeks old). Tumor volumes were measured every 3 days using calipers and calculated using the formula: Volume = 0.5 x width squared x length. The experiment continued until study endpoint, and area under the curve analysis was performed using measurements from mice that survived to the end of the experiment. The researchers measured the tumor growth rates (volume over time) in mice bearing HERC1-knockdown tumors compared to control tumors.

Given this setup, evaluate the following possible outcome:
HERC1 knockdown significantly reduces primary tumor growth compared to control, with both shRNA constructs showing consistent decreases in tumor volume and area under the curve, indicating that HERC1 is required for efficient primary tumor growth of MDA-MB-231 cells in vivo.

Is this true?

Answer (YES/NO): YES